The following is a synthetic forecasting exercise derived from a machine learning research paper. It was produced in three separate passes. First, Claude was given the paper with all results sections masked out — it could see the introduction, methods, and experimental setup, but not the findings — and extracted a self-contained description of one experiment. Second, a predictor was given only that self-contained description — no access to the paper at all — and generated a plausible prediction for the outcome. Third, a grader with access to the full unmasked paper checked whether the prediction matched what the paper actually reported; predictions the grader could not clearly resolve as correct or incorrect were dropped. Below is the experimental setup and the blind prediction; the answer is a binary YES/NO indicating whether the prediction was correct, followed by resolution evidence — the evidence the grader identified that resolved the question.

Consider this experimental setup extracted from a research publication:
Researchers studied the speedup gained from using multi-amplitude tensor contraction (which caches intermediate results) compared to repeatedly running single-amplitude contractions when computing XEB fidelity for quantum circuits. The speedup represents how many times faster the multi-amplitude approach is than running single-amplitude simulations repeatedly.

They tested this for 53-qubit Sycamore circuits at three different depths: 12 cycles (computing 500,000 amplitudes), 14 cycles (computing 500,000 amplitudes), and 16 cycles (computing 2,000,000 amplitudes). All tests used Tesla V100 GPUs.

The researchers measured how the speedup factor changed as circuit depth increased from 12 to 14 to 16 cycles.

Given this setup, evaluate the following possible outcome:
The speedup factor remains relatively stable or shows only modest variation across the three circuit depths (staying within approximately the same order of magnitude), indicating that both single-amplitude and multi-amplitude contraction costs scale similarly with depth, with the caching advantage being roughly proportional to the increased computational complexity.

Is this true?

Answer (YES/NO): NO